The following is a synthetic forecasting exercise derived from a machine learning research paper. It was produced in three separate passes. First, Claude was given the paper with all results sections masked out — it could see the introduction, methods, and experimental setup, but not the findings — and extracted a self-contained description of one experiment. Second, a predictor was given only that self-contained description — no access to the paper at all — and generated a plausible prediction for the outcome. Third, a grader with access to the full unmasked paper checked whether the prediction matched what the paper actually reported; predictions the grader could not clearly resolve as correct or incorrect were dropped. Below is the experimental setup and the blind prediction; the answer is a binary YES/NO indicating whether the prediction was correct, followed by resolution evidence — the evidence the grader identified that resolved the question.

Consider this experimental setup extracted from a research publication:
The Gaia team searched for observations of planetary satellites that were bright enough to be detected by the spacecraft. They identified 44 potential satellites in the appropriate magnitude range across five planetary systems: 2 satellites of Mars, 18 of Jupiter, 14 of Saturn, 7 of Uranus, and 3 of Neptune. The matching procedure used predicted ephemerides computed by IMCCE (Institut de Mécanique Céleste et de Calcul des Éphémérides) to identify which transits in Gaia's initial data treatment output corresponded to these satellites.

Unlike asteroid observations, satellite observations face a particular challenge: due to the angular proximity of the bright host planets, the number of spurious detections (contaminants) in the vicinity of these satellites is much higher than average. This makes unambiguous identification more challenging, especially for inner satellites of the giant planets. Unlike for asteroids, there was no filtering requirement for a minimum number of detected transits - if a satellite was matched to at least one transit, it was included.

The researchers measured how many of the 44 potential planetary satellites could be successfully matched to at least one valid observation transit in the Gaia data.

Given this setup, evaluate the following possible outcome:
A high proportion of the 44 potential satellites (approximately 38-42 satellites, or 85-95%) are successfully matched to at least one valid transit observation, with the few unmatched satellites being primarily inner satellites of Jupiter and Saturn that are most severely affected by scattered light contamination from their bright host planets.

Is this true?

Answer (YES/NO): NO